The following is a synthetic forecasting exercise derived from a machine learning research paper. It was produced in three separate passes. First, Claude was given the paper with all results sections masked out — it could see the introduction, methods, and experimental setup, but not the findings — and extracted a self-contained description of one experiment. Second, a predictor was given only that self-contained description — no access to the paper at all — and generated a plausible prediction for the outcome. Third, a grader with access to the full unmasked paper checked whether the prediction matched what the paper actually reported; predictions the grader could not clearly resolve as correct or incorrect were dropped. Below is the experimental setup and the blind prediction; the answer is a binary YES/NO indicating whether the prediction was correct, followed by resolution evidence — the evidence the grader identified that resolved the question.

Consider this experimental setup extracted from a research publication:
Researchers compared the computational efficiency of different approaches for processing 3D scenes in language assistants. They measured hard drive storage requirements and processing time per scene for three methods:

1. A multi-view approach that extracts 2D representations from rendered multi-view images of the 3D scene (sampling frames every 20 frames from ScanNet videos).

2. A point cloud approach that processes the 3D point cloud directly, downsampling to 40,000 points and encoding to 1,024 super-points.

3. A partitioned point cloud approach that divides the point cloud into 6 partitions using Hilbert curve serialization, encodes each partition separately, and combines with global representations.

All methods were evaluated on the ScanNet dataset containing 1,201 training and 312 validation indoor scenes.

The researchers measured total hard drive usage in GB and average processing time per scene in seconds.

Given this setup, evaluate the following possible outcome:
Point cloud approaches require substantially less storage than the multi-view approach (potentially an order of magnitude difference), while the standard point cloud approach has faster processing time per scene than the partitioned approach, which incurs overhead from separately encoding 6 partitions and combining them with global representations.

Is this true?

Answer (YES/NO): YES